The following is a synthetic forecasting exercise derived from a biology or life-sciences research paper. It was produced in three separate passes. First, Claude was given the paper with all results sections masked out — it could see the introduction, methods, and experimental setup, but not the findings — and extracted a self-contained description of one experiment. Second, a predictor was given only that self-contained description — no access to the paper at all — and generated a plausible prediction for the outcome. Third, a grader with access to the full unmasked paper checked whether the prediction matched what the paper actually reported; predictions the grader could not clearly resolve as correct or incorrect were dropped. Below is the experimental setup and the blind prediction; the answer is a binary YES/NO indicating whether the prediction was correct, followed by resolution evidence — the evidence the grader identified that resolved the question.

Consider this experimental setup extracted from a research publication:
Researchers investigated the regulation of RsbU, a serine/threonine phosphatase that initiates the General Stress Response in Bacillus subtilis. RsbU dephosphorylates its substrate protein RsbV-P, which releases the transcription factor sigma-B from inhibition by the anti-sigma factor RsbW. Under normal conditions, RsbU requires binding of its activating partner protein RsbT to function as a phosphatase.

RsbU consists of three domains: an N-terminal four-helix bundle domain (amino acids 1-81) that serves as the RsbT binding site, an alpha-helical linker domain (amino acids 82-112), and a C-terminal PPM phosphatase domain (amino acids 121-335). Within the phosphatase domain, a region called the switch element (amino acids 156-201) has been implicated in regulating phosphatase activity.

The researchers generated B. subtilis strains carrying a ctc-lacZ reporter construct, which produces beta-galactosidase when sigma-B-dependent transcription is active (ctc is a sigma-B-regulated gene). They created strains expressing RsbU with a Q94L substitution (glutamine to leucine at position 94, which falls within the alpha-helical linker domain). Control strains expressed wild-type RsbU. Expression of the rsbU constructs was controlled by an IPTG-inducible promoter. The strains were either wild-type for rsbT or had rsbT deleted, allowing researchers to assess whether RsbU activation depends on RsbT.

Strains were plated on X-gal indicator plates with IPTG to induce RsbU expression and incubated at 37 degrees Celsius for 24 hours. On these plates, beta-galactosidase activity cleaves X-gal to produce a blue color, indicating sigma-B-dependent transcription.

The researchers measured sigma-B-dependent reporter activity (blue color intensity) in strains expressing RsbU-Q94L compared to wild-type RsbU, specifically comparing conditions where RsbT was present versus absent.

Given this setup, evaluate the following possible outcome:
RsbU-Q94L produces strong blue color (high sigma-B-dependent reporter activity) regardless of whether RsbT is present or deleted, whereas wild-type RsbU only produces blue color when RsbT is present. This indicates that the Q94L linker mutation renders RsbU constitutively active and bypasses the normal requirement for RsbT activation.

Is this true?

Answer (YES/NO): NO